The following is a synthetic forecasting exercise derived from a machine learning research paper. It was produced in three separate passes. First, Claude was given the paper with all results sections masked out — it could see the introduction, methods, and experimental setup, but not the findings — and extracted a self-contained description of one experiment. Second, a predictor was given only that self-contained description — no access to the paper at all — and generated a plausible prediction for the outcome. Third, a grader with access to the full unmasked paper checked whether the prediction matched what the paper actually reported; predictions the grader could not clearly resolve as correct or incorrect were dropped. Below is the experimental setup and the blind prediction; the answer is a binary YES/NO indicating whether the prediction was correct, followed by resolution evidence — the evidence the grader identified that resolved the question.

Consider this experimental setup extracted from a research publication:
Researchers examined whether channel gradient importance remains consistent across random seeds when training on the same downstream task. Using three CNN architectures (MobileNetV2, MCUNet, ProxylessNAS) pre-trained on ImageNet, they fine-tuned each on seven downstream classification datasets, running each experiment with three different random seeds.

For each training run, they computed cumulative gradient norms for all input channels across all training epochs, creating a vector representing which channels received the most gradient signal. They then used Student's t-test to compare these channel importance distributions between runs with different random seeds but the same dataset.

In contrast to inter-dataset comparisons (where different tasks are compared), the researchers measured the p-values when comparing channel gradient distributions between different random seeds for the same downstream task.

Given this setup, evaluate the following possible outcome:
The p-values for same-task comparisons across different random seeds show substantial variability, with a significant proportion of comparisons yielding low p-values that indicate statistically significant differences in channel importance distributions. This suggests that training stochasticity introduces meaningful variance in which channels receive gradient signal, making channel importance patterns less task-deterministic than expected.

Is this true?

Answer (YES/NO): NO